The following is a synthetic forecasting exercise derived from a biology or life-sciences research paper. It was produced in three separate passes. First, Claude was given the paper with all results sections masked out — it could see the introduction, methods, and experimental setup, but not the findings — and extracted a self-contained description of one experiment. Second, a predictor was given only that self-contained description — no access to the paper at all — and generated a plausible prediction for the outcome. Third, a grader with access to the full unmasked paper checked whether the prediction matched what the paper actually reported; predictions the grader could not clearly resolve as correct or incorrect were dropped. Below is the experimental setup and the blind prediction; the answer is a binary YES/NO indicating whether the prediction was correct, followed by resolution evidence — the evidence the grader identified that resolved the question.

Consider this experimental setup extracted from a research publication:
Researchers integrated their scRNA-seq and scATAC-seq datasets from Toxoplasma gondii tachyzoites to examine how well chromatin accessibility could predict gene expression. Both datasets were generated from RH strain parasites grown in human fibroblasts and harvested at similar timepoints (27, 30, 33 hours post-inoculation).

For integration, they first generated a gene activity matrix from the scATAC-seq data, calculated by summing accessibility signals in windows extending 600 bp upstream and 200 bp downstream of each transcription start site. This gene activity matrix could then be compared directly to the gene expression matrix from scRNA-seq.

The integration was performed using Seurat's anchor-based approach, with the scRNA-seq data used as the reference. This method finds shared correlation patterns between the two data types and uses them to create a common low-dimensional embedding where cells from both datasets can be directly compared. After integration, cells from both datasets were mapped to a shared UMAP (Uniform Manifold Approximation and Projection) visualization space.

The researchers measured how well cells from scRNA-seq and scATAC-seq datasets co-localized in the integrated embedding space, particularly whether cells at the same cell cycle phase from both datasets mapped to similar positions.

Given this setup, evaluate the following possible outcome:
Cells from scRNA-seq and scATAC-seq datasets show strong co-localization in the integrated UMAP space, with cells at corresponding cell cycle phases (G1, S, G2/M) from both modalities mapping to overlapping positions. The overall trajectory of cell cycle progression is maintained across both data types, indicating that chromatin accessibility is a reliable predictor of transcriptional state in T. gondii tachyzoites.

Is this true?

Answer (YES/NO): YES